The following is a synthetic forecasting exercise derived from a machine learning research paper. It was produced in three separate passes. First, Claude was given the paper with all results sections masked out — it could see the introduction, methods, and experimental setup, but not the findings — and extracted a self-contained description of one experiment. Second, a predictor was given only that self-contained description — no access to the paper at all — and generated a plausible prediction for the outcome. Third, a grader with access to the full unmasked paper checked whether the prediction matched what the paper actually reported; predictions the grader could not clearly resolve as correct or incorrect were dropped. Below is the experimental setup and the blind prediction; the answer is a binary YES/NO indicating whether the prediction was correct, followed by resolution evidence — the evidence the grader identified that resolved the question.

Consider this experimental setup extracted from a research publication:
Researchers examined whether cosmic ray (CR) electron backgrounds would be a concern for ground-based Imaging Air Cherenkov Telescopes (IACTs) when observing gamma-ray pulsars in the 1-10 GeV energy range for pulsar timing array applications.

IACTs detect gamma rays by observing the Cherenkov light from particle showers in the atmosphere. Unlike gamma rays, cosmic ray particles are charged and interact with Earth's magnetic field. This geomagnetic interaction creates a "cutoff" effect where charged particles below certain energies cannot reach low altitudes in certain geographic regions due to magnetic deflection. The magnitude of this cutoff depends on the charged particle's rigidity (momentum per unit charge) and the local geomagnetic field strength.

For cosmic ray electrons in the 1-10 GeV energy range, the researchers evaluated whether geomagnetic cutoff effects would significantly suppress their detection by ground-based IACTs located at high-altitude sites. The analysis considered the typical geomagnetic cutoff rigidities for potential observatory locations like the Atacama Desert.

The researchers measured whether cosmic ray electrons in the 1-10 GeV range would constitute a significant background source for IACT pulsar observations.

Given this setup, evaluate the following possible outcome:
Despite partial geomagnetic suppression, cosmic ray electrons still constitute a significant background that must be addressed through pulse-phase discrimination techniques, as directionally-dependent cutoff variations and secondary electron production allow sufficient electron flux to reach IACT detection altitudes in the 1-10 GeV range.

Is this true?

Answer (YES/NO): NO